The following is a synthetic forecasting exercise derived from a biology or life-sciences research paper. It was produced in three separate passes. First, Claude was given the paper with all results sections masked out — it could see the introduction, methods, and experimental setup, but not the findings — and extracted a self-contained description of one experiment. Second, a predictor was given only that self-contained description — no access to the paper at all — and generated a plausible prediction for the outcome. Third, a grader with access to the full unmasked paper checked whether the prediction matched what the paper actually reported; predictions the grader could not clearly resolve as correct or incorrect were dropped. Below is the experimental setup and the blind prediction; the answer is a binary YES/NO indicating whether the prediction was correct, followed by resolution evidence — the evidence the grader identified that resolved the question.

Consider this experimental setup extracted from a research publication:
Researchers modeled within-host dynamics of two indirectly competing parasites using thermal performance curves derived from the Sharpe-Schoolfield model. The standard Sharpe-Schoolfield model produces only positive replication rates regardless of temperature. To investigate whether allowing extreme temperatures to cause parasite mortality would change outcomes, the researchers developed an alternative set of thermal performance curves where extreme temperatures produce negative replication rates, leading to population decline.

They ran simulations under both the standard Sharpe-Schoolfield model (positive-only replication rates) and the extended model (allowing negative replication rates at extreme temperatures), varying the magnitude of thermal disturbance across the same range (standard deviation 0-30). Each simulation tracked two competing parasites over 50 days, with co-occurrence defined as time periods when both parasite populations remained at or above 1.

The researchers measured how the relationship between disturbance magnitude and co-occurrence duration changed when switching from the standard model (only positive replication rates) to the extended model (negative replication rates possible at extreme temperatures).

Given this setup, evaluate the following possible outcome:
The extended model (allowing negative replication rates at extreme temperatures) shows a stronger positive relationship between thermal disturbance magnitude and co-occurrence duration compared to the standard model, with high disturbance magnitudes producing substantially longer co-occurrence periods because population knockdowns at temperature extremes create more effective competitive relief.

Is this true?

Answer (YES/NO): NO